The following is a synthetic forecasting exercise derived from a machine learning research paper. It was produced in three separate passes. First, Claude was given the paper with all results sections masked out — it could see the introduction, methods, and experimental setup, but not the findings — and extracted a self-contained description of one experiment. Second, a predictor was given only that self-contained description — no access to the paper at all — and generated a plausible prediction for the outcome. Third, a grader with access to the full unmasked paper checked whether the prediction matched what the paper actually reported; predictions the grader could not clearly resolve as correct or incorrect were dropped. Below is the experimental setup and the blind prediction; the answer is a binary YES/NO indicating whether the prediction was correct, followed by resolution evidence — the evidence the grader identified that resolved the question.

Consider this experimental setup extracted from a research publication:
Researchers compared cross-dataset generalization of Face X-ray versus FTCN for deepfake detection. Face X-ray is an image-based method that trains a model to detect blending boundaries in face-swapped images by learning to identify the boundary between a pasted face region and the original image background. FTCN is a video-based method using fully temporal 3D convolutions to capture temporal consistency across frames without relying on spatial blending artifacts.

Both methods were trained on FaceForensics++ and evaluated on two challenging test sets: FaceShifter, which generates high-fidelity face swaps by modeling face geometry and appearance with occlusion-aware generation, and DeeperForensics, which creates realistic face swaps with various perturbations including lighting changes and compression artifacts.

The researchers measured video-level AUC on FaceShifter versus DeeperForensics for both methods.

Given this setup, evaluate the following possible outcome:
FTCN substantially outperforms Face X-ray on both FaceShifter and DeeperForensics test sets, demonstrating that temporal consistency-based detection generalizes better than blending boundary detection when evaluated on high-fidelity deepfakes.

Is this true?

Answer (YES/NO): YES